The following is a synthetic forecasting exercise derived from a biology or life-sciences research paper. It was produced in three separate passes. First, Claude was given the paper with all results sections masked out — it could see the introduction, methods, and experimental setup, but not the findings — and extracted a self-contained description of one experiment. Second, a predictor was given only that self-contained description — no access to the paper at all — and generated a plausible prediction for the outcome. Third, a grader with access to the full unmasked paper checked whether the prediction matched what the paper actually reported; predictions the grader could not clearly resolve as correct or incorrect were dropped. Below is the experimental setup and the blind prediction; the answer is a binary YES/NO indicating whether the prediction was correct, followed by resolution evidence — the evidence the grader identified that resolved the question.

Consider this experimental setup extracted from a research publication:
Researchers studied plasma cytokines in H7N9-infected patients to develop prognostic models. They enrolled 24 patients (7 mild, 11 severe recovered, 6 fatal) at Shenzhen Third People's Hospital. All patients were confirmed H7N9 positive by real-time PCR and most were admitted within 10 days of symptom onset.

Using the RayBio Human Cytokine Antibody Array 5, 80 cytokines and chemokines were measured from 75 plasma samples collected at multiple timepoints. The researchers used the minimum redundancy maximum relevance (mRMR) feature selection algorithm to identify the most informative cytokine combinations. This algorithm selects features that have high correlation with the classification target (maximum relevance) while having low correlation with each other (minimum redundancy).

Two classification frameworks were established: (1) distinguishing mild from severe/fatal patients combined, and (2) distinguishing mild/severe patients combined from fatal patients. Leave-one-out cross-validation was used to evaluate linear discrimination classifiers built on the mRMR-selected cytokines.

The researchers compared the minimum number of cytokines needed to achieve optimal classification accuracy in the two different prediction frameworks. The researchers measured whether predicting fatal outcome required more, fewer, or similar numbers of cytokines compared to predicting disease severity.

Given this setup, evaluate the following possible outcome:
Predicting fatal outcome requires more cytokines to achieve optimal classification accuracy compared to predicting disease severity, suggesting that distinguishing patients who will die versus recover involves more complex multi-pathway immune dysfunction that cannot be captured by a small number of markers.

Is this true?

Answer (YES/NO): NO